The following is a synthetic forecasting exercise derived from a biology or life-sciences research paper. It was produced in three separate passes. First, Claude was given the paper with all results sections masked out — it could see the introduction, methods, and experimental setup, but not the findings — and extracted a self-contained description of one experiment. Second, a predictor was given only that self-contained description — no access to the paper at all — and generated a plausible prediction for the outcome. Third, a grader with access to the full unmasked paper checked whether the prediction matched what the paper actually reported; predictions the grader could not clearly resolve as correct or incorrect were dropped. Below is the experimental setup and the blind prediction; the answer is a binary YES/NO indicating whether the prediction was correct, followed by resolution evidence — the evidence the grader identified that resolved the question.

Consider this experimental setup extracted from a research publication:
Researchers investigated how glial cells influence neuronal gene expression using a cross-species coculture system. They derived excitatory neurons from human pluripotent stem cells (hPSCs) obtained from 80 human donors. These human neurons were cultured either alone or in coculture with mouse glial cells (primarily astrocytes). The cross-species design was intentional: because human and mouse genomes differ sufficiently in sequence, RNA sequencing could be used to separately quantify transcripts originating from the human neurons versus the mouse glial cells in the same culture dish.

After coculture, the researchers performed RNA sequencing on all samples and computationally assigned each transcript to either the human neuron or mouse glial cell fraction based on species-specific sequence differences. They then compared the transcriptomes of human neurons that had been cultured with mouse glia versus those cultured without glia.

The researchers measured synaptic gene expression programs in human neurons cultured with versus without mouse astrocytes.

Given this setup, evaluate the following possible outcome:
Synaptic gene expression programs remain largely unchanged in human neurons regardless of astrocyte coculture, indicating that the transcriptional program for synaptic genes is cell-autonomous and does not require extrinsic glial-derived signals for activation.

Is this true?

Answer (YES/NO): NO